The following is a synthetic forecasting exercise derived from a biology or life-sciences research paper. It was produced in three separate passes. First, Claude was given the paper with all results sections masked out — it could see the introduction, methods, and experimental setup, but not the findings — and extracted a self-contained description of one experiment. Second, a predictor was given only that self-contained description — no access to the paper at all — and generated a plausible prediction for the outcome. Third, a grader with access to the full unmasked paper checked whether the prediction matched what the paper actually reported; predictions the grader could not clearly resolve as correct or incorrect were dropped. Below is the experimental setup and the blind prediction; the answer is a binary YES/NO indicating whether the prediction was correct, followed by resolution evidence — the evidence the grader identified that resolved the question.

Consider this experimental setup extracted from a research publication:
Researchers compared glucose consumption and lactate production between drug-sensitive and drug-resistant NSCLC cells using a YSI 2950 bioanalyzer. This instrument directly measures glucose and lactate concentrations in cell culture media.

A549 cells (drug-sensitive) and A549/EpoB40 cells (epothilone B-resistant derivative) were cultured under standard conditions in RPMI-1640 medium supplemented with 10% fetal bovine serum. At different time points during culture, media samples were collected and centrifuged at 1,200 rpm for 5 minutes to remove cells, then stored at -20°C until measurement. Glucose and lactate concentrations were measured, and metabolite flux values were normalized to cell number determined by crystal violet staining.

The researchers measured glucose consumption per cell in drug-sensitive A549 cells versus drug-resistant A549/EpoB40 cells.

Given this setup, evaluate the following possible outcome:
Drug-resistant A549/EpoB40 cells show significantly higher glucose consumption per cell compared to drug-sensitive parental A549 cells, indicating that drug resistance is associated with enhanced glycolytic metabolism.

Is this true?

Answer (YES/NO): NO